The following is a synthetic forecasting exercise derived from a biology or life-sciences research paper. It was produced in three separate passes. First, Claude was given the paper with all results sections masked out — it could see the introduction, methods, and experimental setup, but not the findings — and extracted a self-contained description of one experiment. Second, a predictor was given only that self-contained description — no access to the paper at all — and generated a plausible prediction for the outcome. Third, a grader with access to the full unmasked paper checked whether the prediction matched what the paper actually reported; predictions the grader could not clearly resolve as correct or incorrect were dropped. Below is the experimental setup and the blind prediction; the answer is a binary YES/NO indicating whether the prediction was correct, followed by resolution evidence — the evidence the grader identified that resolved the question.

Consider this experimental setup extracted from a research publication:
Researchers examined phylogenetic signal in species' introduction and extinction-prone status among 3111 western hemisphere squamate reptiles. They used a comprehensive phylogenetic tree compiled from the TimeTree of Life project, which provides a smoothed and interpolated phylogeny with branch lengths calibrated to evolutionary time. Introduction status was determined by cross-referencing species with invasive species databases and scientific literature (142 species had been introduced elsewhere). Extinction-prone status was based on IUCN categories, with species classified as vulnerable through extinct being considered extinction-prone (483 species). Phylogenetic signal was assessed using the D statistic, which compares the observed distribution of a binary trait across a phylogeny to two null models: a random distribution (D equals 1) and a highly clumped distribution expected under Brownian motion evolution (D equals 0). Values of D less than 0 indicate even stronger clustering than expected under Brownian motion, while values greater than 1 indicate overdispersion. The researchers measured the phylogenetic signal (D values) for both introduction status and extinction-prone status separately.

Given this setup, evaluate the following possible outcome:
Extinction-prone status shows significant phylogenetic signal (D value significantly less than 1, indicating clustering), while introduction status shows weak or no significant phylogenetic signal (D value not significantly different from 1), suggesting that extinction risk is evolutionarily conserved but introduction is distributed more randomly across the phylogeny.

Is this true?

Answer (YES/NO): NO